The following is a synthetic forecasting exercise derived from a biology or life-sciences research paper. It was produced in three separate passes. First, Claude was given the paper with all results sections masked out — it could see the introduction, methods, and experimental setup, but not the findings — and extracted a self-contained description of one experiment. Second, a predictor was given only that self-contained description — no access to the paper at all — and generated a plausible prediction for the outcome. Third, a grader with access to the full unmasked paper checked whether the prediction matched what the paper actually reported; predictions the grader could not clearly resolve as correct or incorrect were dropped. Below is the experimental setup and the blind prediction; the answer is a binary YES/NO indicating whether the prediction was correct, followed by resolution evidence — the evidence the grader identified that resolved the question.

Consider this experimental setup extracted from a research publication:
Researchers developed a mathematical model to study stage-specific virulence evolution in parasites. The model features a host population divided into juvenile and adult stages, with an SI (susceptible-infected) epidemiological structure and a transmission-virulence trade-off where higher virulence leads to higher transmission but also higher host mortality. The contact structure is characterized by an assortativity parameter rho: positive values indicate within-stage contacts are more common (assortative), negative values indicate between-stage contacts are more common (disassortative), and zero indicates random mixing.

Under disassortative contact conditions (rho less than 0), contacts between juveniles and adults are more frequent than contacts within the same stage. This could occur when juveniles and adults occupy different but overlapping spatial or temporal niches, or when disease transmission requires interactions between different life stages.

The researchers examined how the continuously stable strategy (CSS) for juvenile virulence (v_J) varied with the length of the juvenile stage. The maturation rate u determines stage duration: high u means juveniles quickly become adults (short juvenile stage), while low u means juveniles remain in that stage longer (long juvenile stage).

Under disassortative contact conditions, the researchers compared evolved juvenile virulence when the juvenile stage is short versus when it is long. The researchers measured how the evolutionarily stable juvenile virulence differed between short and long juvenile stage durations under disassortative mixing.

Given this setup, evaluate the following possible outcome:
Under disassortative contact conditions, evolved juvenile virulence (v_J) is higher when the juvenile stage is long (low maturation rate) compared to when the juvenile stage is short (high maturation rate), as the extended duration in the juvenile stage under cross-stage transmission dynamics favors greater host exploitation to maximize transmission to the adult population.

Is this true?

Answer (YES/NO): NO